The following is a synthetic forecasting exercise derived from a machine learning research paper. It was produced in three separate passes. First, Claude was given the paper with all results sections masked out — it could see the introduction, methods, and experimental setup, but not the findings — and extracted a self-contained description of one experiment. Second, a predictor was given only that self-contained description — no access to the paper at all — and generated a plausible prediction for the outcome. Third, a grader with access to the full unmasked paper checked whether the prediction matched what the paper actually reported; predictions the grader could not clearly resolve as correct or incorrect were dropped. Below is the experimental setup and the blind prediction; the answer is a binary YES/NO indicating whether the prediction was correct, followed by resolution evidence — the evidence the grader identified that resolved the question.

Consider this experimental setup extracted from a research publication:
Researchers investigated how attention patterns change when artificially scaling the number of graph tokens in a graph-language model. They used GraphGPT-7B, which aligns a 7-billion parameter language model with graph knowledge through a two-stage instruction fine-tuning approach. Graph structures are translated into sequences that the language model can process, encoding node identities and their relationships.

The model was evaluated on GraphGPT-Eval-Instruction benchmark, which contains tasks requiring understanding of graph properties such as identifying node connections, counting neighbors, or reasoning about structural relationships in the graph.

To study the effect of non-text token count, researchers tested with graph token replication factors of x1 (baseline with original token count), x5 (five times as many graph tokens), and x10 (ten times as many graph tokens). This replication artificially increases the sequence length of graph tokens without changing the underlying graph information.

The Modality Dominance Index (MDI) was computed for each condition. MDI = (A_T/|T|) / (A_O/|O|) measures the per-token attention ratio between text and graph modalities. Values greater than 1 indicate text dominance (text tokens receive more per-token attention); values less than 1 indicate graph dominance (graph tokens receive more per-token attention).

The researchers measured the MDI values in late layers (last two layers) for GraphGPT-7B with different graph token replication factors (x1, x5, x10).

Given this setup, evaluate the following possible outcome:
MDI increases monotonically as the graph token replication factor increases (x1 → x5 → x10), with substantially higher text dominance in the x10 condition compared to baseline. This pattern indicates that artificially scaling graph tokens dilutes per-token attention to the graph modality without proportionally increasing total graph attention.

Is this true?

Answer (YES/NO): YES